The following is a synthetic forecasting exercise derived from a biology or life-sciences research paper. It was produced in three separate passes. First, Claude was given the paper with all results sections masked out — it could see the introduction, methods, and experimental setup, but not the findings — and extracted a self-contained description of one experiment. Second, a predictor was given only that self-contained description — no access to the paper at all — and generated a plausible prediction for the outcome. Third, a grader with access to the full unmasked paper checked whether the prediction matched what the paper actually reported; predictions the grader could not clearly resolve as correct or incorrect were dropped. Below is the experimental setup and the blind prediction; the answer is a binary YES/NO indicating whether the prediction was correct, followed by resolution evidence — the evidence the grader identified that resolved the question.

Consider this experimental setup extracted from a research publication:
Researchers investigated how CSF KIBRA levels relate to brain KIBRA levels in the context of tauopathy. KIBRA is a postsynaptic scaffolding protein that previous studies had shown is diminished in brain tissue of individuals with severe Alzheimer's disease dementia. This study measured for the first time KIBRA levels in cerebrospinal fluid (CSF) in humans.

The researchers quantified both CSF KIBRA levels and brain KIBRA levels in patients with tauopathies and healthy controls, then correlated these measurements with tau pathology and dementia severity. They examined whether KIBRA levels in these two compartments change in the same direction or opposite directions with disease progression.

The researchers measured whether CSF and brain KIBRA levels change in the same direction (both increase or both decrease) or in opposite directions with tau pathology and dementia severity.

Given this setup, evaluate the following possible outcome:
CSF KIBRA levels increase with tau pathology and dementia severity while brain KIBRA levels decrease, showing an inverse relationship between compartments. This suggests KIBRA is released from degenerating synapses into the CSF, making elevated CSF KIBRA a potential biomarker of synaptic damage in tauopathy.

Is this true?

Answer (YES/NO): YES